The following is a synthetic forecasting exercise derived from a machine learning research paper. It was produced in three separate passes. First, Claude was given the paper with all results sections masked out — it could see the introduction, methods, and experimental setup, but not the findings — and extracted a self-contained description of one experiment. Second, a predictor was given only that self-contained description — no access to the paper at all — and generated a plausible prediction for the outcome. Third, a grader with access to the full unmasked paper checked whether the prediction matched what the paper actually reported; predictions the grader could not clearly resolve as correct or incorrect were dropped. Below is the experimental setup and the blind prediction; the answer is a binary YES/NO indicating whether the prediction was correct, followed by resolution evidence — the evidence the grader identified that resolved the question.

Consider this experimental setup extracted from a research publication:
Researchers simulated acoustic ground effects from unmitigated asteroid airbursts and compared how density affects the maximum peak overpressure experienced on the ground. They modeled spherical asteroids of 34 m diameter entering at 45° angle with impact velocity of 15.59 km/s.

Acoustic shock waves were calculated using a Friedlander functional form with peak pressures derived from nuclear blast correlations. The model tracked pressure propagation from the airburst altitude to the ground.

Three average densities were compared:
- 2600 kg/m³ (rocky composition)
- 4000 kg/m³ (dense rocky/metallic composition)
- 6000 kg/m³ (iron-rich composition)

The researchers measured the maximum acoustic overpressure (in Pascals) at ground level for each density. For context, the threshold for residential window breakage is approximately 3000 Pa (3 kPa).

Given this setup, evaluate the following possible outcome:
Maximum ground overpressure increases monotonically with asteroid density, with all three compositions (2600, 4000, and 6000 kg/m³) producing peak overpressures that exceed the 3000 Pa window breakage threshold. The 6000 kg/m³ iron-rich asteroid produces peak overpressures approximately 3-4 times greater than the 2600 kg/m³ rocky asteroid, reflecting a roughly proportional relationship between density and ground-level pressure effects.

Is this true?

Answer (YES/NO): NO